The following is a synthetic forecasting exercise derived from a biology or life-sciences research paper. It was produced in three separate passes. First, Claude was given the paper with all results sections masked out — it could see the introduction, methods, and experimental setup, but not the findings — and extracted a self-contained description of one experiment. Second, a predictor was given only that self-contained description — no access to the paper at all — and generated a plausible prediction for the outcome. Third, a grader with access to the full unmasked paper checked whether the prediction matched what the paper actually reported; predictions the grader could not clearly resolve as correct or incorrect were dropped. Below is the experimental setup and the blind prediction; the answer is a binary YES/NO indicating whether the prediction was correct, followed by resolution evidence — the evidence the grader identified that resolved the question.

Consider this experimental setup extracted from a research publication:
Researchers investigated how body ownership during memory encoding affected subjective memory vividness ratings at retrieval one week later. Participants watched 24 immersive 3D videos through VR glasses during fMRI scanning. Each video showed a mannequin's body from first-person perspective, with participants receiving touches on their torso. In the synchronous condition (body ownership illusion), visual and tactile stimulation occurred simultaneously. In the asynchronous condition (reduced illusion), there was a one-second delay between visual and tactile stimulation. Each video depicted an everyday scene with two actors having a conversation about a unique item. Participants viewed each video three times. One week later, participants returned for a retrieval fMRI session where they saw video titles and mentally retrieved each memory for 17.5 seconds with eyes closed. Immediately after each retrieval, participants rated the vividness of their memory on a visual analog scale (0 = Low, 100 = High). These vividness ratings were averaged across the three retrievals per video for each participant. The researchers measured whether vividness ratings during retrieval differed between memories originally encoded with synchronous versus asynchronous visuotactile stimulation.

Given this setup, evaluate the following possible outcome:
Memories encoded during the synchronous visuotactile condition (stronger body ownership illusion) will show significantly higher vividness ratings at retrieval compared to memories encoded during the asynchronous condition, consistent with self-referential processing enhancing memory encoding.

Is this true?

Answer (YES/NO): NO